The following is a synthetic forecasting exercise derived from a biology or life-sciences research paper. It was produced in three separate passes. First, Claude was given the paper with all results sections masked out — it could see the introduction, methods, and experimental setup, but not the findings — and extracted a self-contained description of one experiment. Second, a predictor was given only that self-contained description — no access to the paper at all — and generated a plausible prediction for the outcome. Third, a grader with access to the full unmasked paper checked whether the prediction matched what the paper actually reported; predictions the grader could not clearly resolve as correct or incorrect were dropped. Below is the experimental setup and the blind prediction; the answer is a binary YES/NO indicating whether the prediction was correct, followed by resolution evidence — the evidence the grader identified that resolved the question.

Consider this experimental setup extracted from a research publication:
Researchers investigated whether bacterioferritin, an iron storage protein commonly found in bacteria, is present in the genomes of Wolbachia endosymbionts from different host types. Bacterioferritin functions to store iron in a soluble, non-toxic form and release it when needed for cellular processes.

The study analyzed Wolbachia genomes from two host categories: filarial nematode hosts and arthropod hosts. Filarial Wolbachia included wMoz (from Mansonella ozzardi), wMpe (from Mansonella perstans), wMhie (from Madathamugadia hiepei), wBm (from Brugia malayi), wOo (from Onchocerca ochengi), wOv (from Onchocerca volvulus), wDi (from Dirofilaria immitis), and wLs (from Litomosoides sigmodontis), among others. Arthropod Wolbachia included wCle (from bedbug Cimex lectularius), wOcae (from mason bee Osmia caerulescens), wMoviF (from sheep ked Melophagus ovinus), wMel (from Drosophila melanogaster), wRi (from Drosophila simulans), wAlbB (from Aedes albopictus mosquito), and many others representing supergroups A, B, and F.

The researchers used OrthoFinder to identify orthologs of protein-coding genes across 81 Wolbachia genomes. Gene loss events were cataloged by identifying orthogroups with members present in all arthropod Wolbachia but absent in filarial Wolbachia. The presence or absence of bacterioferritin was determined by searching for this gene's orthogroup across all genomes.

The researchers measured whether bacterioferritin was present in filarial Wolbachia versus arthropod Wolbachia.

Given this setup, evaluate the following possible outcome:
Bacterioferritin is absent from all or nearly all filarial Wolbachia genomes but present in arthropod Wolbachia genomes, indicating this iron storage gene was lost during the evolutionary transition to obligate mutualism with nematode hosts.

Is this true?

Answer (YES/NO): YES